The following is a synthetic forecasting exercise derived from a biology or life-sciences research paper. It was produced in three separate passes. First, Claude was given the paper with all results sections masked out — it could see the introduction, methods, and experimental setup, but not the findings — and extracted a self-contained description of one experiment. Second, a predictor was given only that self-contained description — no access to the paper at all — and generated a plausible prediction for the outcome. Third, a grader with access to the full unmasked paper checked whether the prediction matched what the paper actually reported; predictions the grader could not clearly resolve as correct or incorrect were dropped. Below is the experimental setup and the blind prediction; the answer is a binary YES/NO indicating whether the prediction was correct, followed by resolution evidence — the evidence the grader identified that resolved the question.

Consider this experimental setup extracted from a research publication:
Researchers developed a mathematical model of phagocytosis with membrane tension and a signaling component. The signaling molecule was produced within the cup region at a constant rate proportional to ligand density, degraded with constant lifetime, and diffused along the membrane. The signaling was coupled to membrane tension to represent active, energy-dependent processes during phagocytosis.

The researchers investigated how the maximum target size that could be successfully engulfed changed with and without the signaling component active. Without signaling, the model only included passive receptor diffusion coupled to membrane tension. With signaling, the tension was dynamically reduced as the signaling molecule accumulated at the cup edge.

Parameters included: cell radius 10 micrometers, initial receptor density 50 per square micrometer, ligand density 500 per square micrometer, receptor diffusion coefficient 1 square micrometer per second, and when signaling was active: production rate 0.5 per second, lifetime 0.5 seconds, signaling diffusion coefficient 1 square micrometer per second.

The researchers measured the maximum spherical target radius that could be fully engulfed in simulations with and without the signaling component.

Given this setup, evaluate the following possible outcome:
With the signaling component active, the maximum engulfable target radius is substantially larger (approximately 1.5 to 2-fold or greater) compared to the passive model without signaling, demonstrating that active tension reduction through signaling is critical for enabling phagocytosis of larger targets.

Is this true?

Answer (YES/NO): YES